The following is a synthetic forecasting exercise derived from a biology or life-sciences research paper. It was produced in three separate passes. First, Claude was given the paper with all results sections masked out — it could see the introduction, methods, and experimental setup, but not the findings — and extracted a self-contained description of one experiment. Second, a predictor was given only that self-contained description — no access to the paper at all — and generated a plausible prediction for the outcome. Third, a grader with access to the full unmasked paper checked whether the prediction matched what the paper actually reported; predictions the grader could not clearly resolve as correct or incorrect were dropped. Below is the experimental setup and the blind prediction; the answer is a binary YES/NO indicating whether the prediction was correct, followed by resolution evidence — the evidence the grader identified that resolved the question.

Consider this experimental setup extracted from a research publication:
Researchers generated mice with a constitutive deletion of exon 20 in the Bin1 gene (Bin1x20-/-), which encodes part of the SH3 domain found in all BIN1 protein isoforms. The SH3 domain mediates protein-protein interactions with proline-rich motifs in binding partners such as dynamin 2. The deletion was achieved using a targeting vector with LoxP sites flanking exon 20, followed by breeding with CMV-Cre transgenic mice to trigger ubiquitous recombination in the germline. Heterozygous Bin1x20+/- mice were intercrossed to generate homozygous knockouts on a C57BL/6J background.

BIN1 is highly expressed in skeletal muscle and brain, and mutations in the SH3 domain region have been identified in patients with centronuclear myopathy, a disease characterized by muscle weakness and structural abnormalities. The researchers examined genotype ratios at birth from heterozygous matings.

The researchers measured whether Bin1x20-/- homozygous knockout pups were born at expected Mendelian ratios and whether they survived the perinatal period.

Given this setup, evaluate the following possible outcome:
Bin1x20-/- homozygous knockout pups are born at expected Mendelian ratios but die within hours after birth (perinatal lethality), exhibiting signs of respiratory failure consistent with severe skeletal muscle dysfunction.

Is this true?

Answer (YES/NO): NO